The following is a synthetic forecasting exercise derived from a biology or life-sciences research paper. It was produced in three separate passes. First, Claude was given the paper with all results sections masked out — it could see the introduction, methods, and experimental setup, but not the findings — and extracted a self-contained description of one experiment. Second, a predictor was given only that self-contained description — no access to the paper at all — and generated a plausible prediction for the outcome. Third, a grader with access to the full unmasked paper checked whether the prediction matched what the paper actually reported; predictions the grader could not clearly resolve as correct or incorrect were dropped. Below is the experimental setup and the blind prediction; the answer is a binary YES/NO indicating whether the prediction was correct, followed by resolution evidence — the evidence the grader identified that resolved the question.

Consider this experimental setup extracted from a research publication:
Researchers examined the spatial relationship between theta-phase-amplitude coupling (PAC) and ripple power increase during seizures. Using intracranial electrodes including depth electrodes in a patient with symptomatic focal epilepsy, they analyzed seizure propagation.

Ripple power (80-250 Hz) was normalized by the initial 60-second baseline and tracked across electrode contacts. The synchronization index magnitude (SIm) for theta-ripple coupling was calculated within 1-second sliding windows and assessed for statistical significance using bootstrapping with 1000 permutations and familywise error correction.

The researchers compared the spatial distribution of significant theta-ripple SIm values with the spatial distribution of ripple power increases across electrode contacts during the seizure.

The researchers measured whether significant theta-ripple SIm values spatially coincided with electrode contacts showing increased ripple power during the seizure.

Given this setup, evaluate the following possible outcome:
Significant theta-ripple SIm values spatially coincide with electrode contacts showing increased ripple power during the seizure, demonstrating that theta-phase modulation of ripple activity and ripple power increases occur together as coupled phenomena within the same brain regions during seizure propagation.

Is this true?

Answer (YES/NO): YES